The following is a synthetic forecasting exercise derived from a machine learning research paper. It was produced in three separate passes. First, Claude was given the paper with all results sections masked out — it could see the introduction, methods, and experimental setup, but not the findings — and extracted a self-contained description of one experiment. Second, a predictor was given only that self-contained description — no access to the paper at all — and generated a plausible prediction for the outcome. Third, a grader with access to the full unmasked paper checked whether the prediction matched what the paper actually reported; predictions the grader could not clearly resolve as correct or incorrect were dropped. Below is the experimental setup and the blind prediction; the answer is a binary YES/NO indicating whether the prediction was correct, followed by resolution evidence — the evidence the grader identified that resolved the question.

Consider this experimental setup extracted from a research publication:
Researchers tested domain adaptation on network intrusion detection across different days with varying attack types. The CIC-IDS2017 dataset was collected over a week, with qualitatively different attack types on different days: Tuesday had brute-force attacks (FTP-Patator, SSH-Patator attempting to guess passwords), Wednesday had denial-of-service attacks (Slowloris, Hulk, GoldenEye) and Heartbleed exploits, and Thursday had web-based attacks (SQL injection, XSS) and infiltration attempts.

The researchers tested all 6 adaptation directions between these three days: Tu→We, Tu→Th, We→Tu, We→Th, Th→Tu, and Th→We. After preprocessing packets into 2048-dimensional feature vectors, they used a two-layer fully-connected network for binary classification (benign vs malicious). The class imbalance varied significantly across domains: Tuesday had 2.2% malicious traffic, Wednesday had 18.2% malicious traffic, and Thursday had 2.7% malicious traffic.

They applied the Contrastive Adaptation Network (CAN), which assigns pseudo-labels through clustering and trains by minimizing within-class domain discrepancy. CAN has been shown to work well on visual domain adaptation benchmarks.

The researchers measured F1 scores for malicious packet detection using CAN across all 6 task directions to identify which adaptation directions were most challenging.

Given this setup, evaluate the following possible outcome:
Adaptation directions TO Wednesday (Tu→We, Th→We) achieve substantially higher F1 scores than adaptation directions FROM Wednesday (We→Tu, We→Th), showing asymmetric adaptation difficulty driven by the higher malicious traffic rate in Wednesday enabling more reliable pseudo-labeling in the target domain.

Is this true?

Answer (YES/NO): NO